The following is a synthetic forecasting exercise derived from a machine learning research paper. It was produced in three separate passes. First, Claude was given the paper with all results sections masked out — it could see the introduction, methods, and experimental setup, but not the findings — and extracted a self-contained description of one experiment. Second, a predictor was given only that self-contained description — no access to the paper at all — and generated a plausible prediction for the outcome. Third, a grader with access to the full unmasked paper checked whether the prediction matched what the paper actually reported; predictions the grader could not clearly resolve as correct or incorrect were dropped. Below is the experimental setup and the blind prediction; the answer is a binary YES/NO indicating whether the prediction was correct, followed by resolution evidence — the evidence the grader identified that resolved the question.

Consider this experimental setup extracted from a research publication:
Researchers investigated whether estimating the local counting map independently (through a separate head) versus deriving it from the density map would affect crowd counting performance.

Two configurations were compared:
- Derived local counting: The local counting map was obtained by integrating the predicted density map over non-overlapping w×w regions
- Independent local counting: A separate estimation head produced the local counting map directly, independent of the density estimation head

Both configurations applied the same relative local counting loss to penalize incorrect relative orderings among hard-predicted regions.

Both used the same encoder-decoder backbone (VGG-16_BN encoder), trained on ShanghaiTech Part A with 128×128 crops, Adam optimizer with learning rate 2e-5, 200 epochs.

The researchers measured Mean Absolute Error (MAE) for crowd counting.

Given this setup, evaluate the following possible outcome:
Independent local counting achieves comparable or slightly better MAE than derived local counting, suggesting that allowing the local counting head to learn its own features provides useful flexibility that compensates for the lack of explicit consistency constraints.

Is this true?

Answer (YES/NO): NO